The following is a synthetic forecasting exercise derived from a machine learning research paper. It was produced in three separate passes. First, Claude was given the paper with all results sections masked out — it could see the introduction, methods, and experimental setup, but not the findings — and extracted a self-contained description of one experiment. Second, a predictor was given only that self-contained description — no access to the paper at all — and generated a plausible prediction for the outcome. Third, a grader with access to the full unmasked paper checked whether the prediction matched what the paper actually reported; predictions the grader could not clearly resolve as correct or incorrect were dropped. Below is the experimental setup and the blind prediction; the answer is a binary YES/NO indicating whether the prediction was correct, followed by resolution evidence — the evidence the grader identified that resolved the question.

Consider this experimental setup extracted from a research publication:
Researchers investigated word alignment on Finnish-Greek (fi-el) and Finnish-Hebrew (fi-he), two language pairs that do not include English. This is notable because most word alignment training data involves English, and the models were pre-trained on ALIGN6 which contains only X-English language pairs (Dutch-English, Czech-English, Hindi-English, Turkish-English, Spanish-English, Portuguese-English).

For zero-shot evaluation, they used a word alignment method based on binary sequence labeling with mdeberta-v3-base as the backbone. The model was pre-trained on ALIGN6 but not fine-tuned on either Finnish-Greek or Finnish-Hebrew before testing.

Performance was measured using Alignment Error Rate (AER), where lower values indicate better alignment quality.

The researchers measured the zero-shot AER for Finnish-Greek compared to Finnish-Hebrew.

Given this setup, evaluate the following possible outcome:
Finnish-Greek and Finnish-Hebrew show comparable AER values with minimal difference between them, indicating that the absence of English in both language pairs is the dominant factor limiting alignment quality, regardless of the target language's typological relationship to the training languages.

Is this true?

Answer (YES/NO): NO